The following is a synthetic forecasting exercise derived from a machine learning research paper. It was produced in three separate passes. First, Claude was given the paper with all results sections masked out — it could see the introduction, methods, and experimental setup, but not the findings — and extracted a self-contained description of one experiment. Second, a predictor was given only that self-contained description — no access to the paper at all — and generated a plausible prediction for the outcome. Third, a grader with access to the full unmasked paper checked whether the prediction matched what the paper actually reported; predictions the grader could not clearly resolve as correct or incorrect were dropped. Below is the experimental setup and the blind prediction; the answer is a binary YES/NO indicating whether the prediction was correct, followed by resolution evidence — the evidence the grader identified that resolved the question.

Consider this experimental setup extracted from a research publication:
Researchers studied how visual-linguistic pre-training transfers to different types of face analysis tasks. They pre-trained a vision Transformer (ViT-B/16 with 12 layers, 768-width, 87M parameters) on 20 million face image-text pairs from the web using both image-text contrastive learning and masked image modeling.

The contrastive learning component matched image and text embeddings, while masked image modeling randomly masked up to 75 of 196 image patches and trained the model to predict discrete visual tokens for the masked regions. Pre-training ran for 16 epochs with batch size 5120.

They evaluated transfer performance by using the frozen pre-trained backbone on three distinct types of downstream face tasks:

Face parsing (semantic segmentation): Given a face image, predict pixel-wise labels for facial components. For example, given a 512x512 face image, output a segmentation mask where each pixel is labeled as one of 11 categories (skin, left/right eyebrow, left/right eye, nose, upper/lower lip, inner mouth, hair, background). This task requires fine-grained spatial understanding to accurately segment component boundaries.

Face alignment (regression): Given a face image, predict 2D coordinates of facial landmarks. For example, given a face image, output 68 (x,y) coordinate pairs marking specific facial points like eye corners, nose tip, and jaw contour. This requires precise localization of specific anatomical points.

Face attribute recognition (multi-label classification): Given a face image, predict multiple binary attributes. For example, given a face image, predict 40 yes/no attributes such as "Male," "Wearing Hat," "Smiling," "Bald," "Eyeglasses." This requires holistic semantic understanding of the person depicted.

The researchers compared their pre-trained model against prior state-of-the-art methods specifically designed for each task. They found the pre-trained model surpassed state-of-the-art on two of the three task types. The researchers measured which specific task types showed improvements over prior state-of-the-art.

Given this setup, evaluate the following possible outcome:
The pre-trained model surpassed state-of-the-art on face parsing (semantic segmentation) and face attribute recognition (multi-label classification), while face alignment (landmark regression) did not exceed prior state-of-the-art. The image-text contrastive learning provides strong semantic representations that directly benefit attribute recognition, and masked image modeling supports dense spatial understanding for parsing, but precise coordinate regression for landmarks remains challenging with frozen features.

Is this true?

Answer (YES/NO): NO